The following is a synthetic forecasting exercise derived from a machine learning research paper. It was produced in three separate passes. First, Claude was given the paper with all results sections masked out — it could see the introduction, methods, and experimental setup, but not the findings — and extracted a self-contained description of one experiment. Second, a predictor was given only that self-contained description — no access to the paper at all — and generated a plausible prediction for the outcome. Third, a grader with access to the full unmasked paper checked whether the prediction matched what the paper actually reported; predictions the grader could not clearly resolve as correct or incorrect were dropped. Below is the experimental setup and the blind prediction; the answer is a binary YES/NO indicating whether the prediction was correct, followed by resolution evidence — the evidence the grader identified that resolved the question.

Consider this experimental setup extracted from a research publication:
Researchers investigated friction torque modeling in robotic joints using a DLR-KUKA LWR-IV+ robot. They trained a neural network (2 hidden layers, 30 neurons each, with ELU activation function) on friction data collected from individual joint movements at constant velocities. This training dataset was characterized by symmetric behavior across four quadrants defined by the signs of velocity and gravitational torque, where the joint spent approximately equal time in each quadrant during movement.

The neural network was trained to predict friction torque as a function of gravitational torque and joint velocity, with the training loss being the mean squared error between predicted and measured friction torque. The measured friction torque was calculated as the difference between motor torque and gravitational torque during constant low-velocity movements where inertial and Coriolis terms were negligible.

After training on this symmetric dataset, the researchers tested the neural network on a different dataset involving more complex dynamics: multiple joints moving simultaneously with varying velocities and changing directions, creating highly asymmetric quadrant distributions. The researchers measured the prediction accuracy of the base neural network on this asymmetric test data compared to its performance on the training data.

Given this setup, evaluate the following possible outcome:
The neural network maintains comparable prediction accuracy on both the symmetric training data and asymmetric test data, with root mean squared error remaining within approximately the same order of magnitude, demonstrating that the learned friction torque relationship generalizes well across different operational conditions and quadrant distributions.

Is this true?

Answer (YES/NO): NO